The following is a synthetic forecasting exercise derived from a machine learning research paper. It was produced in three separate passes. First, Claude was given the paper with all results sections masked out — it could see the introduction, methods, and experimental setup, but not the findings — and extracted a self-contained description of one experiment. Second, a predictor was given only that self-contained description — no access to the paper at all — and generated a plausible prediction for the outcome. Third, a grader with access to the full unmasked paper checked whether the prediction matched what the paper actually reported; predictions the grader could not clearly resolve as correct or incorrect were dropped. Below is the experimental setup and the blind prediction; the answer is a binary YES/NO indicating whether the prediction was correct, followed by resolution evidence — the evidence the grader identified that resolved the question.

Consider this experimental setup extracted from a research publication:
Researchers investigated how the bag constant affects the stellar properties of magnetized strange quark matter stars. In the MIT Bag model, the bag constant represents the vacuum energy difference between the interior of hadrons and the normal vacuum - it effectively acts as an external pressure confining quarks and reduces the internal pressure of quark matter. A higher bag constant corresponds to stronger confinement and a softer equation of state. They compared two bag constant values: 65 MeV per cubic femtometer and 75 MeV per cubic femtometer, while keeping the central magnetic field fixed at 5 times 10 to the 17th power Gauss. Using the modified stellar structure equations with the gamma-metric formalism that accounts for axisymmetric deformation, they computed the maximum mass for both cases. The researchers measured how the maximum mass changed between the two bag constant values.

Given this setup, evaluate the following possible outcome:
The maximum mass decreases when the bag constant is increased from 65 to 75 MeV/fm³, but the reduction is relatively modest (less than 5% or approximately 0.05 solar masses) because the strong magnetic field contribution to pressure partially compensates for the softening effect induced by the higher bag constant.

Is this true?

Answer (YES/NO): NO